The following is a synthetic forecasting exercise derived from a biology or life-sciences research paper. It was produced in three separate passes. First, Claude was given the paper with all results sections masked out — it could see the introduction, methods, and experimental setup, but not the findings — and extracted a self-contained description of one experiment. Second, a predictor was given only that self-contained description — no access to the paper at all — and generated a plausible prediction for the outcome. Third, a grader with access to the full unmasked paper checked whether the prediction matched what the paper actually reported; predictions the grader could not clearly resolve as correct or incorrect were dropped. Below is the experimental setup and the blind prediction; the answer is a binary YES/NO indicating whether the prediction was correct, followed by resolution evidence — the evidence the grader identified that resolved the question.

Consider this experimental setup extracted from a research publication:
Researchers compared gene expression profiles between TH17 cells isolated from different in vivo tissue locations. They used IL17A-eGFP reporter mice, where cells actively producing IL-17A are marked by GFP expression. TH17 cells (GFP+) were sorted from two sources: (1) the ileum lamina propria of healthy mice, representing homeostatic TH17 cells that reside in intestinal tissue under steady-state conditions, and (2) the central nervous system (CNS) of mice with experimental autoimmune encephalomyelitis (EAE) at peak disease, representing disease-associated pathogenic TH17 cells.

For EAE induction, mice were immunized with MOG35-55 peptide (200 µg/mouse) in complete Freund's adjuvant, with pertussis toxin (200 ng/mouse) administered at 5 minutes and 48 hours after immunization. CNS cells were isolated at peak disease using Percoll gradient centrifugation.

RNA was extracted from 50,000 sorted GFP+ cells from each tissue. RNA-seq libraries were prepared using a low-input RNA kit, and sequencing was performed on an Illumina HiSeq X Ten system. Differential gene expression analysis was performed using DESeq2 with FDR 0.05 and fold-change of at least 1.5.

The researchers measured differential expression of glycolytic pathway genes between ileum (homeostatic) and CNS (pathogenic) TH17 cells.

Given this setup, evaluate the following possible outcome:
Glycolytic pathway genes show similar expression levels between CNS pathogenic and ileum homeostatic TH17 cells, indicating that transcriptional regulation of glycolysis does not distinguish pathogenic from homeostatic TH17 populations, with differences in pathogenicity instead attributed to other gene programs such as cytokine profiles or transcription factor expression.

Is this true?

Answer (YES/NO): NO